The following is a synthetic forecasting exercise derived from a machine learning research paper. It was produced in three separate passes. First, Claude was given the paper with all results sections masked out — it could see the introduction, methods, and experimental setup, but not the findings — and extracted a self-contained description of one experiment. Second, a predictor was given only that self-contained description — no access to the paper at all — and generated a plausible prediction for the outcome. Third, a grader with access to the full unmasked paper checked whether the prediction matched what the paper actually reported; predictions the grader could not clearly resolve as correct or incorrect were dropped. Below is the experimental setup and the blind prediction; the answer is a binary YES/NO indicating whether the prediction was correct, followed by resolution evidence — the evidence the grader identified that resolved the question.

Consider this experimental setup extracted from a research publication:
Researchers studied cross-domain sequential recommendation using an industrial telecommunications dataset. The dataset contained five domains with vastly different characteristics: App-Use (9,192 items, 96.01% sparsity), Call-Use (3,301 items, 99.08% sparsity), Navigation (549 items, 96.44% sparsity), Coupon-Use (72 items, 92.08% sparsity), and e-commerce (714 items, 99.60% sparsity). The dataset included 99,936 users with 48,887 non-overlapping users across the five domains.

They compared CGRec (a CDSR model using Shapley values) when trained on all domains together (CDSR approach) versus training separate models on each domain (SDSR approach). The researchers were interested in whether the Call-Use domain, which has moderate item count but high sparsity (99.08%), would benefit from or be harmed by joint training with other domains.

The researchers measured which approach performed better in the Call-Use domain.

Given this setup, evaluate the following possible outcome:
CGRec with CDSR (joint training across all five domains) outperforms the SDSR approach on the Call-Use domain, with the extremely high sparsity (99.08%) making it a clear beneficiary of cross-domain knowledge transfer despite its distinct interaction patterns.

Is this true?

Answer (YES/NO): NO